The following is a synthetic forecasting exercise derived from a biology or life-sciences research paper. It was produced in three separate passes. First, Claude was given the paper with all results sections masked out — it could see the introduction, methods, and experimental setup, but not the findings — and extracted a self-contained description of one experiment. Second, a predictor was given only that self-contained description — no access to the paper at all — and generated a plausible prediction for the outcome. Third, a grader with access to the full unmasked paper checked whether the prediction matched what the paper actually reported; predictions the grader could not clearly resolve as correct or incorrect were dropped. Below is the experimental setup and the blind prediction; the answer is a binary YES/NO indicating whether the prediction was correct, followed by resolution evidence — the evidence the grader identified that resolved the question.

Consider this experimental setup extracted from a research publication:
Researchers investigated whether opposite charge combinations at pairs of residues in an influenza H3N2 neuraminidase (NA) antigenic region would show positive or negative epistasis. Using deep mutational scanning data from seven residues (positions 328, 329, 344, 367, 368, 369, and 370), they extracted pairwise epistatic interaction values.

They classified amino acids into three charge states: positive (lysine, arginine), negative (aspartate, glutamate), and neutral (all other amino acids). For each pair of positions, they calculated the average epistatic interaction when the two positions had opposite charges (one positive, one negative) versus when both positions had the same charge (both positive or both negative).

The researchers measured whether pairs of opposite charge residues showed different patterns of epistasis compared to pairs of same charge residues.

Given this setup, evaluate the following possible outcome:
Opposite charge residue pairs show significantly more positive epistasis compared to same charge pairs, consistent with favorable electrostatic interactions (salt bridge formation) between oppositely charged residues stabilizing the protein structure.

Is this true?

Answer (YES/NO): NO